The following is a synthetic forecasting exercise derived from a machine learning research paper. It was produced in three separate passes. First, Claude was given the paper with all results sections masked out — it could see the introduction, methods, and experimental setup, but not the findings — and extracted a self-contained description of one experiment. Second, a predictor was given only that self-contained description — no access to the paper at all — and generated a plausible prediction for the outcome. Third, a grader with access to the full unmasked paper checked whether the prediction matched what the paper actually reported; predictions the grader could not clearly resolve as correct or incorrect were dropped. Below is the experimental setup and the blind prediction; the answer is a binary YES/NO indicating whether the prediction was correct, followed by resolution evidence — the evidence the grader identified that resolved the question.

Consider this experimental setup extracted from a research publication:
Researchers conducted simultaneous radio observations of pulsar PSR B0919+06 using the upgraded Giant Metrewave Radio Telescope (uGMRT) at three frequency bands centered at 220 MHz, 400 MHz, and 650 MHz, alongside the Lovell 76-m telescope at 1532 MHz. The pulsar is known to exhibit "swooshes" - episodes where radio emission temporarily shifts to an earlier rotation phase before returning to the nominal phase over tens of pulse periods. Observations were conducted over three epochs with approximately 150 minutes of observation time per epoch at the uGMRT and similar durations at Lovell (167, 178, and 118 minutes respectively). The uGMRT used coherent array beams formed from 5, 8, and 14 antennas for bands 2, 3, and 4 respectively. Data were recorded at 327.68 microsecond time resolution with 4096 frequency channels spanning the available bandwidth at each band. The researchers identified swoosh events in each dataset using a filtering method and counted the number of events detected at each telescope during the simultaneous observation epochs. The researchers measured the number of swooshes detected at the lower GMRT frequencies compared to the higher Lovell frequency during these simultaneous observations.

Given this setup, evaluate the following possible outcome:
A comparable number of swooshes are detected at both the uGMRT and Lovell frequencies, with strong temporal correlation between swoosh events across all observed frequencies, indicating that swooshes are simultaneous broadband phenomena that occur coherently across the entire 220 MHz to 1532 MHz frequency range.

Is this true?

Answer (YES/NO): NO